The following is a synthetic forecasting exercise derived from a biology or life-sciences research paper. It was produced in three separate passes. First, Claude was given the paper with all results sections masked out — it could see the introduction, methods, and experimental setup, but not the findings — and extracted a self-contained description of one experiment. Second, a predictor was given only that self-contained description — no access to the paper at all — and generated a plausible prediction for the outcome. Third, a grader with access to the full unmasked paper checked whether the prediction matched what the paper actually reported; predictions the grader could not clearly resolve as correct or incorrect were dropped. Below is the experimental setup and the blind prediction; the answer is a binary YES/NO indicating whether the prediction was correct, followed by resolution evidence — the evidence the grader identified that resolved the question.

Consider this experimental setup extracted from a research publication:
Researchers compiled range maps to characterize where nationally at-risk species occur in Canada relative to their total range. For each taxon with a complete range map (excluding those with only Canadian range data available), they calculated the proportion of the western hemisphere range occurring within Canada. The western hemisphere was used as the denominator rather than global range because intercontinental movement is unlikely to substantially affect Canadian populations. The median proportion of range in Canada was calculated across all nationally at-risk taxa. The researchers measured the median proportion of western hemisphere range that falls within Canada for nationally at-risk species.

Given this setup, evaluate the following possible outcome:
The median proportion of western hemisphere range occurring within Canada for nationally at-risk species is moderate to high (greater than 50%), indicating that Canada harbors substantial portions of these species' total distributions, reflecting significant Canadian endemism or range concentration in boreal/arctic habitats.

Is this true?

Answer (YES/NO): NO